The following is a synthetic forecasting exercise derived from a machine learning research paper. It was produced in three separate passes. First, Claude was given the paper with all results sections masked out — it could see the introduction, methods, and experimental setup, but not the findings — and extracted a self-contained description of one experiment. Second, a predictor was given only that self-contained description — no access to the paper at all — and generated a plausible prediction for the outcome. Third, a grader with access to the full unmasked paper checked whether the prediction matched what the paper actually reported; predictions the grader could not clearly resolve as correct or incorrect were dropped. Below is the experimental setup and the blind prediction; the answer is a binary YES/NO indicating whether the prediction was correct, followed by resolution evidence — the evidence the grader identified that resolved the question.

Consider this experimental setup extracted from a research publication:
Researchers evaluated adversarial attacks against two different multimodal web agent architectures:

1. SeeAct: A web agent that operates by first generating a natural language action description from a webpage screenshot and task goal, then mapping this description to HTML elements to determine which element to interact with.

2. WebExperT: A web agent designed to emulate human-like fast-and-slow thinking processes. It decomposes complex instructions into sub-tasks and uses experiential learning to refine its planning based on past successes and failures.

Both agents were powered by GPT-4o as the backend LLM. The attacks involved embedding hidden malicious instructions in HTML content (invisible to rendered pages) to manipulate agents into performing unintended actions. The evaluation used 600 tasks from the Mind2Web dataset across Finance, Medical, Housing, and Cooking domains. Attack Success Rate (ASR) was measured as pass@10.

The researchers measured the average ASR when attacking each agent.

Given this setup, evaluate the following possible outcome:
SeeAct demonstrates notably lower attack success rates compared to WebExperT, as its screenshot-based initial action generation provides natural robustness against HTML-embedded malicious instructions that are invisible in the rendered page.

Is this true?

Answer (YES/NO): NO